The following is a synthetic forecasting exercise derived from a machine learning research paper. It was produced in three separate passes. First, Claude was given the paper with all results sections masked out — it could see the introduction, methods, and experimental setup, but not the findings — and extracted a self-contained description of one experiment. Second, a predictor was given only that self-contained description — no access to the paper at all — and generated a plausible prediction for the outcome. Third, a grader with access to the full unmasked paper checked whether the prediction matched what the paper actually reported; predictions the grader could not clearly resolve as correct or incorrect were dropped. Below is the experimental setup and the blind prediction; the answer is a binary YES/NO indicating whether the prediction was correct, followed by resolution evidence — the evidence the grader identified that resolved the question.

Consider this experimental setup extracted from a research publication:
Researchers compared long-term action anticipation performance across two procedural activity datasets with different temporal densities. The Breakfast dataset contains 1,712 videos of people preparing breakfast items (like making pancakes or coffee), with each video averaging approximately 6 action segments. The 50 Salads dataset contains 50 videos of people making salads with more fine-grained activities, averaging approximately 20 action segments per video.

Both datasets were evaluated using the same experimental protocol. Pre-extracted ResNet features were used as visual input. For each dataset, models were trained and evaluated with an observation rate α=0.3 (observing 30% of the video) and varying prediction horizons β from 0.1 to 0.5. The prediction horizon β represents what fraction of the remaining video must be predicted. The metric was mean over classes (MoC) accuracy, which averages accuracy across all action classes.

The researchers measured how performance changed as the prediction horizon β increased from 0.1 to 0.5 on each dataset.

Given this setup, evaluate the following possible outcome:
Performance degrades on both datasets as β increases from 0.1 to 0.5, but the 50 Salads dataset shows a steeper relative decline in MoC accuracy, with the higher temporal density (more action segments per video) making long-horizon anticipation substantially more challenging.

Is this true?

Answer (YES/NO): NO